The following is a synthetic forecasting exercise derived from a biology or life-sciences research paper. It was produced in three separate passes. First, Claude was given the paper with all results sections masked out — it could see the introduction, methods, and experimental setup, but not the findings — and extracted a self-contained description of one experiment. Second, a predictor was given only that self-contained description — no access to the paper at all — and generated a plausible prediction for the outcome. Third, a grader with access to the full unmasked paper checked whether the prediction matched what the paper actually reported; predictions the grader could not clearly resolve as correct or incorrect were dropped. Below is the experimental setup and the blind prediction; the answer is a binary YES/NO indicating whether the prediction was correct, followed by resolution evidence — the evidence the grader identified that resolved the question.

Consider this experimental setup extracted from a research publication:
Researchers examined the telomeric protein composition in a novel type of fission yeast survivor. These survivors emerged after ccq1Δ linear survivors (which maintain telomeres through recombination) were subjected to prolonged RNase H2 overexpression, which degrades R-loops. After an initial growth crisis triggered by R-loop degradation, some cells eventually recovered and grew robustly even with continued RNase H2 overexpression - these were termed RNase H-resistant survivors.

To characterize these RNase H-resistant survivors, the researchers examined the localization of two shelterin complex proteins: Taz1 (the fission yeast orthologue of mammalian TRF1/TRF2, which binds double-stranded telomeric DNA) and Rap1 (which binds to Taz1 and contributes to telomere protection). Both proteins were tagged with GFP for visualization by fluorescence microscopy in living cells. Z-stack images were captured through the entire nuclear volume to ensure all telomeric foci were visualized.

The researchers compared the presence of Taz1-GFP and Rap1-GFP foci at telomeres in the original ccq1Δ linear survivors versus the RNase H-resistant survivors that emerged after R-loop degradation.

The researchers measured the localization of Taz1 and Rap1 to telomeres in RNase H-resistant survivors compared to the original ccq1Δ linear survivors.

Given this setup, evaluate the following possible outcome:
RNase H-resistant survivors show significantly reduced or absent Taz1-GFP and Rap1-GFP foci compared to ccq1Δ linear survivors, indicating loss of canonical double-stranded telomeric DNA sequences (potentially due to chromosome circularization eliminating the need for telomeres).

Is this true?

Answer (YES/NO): NO